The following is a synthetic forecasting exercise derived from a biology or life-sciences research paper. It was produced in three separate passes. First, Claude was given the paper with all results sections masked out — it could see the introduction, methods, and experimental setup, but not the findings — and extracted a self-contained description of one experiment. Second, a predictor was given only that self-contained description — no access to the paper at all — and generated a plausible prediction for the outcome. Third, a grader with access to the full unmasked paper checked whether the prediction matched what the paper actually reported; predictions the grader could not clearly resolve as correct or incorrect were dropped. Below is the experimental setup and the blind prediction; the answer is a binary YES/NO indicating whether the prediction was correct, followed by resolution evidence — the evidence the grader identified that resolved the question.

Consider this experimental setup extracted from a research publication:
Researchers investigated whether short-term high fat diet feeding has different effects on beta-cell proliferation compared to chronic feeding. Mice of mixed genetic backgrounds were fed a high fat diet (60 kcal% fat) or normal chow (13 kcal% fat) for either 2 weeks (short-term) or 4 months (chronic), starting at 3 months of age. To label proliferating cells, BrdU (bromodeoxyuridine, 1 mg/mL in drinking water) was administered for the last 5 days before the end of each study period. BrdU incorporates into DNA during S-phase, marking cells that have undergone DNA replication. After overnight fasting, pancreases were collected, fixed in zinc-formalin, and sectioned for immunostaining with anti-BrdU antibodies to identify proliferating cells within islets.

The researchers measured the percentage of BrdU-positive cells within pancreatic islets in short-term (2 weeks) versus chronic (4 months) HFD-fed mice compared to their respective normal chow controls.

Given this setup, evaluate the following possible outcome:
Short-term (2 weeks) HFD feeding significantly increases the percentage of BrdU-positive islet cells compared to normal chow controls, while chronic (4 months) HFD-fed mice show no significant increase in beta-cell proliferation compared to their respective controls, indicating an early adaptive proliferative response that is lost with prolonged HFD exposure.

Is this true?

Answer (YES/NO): NO